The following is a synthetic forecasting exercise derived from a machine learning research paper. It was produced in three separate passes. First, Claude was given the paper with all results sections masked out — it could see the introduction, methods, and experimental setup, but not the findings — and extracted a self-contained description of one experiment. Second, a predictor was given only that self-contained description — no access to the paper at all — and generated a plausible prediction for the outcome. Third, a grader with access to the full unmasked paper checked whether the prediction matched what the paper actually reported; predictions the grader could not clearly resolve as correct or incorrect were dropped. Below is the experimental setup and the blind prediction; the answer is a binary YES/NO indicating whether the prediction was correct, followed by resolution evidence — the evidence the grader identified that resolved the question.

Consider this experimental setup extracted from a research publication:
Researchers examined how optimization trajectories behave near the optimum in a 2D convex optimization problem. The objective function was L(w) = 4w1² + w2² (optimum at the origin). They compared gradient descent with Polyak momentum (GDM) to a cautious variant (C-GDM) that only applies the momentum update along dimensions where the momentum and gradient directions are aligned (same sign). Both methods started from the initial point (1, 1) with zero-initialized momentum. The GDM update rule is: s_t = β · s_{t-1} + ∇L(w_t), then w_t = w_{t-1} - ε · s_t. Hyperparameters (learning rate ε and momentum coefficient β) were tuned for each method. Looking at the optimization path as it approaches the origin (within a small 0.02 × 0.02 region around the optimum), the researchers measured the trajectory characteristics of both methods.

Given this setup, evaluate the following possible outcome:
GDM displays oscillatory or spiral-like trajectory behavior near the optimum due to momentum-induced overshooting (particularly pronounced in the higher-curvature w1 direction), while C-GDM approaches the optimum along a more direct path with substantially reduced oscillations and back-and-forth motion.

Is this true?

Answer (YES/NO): YES